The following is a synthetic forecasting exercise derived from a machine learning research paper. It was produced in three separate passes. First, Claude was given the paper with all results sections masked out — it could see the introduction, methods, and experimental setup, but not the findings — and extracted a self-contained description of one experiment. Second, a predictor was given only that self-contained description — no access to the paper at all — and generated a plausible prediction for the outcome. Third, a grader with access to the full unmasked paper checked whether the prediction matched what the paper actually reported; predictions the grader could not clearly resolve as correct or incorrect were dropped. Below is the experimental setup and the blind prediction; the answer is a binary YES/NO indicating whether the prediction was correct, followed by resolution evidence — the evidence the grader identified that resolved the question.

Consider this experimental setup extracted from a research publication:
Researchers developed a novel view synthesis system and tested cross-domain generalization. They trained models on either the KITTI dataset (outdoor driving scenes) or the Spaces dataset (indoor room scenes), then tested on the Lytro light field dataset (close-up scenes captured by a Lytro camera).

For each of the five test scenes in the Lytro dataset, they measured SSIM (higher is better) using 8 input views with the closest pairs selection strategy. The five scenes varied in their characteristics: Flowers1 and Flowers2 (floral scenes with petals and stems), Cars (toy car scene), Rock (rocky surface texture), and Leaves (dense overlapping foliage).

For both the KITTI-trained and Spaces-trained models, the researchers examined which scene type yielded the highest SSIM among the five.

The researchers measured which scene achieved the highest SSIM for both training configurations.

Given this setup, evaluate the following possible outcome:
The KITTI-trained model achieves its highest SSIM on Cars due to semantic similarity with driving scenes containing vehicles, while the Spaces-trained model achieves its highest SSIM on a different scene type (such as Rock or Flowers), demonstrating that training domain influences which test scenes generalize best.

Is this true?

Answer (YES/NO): NO